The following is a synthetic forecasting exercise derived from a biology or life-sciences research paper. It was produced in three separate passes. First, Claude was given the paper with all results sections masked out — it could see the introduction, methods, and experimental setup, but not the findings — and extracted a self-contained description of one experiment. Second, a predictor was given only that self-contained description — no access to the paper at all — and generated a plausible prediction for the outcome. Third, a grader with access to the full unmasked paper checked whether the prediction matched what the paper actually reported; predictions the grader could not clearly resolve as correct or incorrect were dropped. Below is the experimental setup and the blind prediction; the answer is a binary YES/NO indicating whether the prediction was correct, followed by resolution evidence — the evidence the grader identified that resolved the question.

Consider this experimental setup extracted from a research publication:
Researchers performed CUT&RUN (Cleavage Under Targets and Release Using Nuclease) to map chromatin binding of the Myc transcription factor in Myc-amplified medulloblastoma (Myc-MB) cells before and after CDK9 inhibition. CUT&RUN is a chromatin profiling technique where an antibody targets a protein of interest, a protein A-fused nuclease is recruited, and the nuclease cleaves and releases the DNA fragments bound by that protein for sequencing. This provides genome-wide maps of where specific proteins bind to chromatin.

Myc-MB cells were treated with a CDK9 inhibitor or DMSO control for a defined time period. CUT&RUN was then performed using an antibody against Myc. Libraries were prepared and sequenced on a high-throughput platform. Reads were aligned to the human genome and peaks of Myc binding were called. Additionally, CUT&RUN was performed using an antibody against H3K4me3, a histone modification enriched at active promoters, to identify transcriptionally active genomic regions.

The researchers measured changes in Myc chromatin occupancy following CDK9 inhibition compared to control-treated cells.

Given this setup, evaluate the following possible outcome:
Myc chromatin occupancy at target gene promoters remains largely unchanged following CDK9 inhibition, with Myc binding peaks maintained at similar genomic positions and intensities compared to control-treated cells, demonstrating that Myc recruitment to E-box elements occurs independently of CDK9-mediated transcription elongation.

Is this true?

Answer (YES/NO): NO